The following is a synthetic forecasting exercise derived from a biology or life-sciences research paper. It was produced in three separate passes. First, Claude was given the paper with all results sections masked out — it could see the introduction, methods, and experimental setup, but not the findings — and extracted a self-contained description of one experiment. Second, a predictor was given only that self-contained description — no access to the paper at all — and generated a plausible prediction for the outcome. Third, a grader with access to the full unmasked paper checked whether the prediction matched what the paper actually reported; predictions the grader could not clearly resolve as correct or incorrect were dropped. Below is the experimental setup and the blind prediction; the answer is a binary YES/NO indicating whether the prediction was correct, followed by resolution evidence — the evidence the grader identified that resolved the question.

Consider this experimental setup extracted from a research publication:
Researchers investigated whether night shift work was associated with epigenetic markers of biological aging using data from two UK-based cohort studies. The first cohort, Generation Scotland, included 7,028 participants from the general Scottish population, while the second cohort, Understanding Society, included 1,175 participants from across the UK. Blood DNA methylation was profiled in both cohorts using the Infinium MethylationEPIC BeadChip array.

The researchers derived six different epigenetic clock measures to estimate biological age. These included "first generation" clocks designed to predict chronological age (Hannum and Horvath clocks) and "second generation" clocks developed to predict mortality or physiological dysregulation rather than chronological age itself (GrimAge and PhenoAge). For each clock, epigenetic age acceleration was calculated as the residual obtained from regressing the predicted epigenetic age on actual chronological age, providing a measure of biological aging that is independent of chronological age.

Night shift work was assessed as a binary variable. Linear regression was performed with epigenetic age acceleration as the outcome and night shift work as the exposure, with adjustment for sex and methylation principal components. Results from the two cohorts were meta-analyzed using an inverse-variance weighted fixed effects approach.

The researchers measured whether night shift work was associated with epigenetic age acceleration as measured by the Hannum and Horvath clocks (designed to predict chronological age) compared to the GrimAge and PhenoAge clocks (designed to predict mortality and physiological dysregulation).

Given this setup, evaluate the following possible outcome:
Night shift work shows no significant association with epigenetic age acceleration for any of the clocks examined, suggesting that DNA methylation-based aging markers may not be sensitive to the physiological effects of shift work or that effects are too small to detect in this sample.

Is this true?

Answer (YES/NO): NO